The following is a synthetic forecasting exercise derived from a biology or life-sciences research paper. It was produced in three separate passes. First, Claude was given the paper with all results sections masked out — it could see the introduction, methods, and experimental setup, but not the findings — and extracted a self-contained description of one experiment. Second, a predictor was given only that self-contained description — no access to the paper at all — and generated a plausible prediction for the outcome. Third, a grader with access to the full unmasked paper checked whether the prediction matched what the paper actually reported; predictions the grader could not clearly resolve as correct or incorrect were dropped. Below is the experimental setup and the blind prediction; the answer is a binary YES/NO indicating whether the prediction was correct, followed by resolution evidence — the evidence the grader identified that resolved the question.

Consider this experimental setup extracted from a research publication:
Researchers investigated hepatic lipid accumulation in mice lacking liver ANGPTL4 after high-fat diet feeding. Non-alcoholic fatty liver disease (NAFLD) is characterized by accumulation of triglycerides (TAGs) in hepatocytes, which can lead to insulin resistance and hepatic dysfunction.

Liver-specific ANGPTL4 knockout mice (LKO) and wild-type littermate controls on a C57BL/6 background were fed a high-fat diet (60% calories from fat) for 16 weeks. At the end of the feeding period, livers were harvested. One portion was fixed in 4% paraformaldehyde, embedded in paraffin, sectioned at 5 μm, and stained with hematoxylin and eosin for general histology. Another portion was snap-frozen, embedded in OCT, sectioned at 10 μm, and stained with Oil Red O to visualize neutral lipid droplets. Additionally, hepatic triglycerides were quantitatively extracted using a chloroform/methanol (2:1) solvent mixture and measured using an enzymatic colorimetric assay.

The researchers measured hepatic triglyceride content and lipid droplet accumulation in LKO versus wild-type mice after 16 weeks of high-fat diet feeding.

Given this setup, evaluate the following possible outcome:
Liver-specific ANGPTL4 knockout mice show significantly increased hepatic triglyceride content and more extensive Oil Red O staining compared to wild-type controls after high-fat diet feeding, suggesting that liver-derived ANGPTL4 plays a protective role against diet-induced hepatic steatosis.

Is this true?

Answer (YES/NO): NO